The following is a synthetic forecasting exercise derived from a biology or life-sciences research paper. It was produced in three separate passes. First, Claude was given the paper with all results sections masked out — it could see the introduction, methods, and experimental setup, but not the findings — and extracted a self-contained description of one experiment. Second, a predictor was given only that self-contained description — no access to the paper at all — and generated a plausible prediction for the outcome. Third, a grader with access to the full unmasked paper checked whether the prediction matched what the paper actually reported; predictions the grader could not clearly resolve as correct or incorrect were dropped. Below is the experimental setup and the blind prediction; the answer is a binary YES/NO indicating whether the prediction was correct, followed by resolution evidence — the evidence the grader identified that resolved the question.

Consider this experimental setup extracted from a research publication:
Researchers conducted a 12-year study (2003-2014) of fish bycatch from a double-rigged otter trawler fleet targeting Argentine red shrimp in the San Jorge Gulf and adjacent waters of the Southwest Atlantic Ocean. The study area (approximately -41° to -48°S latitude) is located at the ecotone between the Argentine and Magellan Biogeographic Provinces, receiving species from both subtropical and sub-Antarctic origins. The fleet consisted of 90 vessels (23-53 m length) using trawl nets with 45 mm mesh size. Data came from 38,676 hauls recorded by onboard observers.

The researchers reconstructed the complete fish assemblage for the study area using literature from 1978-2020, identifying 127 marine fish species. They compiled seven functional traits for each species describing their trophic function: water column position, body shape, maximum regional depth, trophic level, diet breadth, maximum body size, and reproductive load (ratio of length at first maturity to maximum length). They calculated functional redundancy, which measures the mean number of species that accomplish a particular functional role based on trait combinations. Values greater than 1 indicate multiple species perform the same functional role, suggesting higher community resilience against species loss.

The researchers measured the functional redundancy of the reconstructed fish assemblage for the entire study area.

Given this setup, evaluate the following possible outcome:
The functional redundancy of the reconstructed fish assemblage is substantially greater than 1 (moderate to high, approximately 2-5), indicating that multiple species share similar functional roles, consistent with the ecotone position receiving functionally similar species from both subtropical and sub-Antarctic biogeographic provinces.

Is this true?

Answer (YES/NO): NO